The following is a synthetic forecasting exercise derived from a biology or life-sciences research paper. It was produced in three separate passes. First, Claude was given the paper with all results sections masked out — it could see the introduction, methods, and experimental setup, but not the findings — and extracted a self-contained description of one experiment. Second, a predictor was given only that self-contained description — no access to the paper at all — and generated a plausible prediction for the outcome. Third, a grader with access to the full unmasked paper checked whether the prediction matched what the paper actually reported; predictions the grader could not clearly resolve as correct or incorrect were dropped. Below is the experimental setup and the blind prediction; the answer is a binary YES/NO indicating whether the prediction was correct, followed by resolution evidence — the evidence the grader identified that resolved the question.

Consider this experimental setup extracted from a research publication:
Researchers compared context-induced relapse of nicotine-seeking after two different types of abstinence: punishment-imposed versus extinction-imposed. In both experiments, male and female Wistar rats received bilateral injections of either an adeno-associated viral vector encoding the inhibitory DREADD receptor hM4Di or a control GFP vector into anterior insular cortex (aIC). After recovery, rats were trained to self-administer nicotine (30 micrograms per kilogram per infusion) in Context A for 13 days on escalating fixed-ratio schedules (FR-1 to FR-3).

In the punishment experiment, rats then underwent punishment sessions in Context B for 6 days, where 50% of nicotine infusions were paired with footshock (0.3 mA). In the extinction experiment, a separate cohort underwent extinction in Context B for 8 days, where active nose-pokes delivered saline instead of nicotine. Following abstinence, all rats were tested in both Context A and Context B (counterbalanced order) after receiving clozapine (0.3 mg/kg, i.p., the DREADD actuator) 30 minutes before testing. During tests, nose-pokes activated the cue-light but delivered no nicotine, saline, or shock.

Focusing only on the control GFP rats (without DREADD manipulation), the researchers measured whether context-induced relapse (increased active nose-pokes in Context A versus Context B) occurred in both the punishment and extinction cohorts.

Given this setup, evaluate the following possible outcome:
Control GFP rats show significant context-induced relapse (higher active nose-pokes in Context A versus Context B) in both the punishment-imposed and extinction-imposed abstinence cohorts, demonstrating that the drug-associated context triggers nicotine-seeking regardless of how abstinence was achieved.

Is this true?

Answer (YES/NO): YES